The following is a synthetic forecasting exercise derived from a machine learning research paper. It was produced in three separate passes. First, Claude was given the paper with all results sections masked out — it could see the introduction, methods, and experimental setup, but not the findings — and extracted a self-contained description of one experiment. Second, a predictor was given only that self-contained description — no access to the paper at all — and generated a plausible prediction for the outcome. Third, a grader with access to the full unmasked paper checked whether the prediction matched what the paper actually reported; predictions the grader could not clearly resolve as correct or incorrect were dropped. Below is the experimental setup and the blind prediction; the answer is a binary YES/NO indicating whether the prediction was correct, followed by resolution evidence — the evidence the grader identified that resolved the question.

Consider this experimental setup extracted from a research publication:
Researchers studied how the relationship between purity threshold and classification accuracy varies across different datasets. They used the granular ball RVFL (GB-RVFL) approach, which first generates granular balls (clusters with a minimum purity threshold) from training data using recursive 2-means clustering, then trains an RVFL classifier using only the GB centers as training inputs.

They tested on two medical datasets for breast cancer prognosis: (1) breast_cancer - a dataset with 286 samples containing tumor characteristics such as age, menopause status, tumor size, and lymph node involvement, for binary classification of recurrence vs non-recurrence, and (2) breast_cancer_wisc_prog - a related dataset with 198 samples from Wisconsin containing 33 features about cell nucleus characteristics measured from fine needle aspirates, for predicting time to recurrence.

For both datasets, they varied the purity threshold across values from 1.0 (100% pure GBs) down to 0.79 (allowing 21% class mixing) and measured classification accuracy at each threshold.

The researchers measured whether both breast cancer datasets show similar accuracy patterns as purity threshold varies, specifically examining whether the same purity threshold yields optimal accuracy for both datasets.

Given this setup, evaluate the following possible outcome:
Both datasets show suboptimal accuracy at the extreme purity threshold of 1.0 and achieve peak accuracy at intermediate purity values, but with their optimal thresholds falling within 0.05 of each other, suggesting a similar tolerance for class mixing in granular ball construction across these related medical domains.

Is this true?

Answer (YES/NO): NO